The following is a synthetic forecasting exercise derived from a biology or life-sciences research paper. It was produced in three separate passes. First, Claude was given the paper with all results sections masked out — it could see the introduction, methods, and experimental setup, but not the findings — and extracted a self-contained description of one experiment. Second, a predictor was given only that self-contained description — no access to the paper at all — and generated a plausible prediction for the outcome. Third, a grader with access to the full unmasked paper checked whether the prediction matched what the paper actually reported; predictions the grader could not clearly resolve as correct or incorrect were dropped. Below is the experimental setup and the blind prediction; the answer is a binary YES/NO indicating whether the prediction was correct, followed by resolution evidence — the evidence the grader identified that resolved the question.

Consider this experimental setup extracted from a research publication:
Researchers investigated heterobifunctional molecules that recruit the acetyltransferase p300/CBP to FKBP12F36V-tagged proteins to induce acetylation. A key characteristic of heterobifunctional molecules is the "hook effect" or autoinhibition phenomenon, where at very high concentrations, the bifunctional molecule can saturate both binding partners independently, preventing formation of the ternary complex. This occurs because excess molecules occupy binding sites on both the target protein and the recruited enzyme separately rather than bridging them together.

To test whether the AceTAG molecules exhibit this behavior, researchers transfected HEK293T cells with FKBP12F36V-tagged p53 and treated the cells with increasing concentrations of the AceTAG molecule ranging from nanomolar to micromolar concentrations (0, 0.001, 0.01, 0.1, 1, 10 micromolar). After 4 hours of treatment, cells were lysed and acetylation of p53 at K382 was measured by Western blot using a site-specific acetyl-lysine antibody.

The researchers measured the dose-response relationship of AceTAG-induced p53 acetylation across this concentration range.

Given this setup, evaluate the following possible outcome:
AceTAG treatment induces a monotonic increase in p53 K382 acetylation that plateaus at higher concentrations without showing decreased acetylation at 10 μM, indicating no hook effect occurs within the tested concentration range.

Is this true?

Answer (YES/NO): NO